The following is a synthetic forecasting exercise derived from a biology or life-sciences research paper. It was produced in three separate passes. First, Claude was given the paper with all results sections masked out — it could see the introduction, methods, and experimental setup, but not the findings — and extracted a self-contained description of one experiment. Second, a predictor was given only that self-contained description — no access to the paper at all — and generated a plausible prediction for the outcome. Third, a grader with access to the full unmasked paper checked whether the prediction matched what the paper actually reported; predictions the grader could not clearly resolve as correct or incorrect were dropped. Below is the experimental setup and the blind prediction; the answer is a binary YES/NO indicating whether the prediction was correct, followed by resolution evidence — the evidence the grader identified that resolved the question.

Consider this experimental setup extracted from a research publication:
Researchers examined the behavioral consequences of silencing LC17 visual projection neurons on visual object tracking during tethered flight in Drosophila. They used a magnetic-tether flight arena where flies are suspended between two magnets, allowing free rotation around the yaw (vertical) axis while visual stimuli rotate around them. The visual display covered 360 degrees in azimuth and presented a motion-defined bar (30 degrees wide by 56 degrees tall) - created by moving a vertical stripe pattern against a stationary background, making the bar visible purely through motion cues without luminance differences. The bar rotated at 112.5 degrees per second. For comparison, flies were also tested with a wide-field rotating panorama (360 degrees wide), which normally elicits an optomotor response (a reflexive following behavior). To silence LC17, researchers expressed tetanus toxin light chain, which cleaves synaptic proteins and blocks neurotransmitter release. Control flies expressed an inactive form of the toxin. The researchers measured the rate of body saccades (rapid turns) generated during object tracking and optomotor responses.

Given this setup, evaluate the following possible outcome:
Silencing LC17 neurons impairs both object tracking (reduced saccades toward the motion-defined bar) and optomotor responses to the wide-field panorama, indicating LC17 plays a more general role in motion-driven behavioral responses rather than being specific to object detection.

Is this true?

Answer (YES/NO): NO